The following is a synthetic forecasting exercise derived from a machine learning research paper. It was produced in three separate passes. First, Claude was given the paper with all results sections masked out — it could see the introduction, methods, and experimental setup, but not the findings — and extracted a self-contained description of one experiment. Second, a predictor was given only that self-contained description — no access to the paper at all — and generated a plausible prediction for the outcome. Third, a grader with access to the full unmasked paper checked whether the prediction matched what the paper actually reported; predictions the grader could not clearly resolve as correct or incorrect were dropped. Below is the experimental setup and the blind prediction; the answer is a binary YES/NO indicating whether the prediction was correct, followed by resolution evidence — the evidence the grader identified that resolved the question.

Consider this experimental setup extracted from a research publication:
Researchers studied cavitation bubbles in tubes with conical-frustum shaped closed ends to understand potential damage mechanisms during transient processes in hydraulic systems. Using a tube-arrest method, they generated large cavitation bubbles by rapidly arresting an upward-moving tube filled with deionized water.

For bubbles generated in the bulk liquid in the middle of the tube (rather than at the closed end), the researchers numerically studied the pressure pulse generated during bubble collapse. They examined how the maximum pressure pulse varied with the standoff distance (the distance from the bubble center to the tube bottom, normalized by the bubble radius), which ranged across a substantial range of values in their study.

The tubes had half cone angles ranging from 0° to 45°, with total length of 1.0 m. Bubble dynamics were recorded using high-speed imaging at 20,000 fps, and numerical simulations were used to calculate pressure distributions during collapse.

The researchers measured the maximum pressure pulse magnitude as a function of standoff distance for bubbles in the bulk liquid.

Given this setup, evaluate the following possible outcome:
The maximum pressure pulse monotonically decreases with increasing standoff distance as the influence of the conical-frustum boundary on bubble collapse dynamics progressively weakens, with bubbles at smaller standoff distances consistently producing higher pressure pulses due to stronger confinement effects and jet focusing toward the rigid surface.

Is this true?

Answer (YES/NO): NO